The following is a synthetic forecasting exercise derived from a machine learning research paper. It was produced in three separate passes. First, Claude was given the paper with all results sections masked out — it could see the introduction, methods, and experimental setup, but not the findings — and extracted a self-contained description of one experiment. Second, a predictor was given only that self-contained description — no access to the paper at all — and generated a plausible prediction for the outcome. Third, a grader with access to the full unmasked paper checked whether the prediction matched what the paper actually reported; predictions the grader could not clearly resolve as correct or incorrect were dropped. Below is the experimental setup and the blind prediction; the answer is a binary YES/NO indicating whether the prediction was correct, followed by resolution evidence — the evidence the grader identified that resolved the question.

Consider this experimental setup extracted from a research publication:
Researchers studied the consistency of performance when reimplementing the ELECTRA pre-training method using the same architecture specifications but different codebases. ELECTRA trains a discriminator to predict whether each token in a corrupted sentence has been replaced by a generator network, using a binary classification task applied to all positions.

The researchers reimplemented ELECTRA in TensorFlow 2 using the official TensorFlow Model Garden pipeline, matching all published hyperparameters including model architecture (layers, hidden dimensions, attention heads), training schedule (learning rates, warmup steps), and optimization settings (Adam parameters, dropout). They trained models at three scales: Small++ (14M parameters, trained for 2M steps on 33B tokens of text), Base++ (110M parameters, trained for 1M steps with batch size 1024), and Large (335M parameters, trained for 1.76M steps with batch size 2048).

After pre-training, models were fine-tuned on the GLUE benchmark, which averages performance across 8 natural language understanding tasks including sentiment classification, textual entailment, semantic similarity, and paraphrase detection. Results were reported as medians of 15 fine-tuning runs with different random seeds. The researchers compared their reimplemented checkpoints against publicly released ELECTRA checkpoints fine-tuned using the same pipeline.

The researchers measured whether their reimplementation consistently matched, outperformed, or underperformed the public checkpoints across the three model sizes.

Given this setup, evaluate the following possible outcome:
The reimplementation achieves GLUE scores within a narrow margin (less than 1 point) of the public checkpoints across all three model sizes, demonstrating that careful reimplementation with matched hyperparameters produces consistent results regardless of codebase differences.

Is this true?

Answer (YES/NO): YES